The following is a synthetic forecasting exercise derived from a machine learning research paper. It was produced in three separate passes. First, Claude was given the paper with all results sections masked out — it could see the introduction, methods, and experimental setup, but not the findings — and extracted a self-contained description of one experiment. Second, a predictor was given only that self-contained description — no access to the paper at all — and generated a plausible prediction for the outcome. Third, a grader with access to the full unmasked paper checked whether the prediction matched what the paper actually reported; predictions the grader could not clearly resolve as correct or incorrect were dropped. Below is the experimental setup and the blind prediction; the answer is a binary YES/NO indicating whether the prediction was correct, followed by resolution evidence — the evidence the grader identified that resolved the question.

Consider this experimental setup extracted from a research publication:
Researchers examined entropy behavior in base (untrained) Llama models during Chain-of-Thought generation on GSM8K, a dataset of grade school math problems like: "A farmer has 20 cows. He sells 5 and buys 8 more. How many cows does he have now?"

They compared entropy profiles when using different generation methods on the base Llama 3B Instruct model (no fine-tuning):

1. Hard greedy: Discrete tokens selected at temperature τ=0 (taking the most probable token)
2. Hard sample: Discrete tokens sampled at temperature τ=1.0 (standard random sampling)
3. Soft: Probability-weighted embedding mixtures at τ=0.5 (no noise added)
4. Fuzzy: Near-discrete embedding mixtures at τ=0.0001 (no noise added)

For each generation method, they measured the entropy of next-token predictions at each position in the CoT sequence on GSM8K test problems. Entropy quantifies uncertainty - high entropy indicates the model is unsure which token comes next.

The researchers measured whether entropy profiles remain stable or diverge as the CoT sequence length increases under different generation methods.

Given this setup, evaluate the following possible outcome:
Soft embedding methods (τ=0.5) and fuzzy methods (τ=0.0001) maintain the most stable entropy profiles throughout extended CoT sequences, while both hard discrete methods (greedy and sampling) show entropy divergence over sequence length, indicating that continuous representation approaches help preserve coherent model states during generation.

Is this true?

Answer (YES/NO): NO